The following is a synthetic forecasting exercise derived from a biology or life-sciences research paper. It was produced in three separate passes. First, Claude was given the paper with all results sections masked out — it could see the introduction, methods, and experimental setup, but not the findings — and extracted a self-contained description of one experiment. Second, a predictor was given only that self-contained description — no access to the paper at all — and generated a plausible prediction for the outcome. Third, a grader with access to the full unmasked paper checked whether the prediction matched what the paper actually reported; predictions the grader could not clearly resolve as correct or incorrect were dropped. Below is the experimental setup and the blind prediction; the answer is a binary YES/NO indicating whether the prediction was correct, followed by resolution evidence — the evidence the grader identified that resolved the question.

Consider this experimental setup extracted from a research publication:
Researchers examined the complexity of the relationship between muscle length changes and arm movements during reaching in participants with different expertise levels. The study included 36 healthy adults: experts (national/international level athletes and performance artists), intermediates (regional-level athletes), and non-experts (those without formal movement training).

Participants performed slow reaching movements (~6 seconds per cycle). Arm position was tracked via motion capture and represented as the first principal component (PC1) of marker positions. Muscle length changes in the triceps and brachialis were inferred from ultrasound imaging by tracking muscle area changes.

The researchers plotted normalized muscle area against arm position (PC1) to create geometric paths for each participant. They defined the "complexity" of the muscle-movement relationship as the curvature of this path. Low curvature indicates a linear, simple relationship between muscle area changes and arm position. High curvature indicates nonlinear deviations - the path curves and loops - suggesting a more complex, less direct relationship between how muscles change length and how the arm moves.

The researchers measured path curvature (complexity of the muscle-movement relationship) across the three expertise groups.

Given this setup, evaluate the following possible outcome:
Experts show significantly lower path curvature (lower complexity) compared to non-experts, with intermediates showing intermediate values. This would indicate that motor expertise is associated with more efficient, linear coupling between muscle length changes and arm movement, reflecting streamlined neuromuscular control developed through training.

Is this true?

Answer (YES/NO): NO